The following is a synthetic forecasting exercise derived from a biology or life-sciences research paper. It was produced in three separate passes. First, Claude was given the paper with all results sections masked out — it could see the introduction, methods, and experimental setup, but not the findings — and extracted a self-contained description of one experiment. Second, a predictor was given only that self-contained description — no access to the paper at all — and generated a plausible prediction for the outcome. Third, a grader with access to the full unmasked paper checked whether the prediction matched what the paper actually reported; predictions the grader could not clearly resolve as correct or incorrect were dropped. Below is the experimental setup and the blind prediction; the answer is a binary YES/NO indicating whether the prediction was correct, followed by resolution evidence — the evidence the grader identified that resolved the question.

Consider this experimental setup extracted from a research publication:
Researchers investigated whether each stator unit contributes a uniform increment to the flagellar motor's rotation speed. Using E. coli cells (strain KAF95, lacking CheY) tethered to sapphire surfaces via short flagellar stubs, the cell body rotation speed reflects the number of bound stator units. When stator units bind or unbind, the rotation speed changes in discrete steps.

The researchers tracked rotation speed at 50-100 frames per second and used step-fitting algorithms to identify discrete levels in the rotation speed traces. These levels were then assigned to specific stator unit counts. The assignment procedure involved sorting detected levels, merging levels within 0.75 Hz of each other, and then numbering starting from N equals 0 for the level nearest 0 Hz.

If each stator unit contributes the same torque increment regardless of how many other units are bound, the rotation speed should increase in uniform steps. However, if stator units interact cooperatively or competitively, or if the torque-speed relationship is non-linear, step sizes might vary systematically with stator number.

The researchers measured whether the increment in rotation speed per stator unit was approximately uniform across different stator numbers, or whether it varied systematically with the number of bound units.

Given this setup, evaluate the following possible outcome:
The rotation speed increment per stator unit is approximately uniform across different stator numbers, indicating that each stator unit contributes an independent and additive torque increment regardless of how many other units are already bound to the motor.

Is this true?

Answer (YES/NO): YES